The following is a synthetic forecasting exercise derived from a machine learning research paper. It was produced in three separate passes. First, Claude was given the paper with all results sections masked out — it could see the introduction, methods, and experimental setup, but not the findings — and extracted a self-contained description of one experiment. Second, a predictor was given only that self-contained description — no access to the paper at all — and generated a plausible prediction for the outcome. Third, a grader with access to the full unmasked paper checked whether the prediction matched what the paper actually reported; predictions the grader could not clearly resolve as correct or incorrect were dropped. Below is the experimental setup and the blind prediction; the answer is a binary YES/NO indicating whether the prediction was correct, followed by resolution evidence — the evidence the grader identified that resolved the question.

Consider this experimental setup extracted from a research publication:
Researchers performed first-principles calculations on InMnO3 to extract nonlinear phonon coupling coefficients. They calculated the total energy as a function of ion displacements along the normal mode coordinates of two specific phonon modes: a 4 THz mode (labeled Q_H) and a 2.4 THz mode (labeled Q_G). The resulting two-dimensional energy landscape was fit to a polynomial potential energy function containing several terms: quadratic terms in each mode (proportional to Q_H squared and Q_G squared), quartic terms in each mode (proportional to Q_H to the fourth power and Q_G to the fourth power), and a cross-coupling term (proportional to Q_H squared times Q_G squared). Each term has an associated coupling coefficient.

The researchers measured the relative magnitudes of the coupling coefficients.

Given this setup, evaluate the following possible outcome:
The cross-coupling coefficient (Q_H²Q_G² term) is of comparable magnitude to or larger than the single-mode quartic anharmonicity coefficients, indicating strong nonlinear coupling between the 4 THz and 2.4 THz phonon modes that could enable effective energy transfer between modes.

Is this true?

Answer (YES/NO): NO